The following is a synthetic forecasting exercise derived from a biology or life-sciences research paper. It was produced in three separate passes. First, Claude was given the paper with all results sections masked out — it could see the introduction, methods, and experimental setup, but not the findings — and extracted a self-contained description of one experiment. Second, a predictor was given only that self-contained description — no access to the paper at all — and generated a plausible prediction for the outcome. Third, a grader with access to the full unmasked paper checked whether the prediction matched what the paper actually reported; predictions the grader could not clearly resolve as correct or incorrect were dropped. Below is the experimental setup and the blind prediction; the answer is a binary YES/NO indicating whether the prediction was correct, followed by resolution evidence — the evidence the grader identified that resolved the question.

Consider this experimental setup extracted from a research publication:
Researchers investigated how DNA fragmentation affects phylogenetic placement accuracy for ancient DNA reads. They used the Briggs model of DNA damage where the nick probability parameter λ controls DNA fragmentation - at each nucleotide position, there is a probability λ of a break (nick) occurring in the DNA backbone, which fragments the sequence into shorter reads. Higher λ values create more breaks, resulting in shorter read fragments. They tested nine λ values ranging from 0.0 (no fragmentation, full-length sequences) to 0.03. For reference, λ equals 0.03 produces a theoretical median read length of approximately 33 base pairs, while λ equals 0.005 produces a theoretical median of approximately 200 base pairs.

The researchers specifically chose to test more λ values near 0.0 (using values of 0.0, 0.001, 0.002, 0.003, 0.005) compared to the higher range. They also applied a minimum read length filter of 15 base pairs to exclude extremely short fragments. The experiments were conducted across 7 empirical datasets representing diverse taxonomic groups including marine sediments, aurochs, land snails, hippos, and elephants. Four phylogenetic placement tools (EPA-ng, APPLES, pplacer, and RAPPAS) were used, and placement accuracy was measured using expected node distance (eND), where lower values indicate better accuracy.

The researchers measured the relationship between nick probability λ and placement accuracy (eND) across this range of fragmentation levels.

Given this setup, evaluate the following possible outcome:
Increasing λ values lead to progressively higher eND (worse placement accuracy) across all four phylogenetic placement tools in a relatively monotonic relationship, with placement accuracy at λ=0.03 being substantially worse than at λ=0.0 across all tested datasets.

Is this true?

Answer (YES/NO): YES